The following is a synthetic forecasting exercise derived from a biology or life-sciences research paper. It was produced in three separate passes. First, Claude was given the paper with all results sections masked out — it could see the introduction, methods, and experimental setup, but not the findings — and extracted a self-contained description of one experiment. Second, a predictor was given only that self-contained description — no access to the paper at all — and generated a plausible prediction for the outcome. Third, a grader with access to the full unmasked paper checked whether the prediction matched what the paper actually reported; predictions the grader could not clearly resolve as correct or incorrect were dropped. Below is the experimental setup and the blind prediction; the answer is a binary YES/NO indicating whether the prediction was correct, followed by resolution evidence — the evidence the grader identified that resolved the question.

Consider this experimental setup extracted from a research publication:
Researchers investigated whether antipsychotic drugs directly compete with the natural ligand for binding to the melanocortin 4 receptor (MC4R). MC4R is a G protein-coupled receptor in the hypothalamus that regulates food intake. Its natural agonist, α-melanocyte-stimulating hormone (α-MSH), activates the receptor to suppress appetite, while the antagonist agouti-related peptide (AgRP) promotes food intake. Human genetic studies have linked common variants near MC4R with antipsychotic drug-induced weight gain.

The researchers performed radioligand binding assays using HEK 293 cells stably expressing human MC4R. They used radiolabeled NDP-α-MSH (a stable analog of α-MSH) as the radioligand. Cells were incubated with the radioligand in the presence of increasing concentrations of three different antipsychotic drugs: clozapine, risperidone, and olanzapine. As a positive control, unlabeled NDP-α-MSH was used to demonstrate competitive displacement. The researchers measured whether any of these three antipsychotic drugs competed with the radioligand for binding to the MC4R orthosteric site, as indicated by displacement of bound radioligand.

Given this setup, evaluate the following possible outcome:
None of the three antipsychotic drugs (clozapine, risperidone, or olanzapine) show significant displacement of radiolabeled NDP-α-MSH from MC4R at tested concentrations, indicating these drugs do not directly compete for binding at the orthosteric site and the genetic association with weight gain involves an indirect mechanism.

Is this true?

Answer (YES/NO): NO